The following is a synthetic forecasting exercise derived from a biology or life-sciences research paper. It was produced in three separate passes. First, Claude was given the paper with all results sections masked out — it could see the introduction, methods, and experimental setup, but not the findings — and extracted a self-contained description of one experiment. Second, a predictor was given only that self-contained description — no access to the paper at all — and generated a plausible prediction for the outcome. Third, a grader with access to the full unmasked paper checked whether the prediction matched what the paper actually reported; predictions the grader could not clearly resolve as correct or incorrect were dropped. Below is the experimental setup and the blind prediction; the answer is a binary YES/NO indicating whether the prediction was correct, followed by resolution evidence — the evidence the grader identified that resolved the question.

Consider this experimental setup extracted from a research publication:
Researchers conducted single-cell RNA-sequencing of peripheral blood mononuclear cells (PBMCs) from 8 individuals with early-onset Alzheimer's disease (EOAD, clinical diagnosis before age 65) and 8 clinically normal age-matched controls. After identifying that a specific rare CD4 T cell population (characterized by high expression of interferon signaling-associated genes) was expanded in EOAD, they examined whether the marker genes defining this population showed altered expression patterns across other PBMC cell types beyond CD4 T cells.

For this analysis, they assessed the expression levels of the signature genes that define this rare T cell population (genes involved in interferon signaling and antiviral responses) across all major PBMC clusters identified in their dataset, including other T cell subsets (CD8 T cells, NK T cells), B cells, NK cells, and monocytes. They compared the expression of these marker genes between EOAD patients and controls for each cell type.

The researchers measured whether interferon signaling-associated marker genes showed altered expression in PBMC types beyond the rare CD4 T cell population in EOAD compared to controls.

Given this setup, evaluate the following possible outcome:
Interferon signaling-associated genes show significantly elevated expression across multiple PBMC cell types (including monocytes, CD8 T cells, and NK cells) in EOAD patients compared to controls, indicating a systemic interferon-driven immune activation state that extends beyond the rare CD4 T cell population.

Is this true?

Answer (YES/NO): YES